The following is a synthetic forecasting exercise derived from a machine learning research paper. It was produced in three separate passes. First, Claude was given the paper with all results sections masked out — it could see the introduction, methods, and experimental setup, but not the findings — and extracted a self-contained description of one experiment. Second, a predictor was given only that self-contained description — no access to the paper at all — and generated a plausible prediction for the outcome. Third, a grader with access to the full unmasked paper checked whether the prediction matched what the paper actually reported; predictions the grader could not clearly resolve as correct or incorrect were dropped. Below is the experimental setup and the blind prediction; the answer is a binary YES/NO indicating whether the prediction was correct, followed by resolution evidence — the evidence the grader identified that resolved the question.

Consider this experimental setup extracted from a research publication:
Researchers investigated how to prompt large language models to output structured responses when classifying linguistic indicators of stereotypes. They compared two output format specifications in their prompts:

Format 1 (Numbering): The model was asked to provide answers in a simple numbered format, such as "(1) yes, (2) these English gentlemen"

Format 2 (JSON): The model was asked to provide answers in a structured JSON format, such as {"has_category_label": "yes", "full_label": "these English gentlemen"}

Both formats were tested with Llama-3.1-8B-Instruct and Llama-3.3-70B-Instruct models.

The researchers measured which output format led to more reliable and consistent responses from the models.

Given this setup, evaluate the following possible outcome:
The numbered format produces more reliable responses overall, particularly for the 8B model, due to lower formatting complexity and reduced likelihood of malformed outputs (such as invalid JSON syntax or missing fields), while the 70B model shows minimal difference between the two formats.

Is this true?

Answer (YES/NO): NO